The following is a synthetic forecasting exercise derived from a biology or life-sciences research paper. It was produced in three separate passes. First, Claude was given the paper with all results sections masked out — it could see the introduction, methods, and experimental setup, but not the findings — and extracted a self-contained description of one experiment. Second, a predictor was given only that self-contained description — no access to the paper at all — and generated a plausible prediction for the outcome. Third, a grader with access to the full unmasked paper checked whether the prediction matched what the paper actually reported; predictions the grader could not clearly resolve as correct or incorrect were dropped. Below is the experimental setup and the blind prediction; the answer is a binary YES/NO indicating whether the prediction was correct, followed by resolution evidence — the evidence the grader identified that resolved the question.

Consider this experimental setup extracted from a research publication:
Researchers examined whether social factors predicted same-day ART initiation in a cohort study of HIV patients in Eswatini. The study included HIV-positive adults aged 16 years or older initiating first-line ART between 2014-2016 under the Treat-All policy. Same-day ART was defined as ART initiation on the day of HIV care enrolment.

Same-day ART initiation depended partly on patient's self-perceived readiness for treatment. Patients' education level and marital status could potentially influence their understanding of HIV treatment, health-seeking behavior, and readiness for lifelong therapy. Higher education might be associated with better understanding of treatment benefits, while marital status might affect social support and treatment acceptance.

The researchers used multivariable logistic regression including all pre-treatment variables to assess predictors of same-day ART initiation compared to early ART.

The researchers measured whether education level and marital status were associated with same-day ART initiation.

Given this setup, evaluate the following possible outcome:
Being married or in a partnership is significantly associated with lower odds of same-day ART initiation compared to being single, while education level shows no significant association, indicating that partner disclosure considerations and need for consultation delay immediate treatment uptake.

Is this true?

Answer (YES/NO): NO